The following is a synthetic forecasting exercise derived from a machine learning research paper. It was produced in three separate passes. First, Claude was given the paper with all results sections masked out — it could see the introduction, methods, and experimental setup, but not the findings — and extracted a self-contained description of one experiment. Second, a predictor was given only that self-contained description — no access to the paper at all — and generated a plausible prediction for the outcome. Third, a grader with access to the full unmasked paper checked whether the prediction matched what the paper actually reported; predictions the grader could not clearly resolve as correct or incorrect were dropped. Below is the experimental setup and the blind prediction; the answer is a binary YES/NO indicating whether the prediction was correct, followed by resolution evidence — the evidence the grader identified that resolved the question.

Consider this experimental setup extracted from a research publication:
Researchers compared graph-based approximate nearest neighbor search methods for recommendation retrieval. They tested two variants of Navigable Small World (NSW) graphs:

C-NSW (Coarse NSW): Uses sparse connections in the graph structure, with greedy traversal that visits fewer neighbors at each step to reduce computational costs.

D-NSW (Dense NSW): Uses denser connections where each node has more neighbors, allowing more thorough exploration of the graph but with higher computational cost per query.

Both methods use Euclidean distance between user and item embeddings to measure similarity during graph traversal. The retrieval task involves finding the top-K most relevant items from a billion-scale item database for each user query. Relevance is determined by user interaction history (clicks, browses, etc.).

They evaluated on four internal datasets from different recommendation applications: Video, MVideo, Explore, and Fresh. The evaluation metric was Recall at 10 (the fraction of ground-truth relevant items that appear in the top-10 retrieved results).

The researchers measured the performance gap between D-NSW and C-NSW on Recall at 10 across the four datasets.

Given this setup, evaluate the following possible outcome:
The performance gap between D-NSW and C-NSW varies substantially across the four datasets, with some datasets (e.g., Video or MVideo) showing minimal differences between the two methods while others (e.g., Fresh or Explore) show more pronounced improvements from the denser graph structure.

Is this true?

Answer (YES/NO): NO